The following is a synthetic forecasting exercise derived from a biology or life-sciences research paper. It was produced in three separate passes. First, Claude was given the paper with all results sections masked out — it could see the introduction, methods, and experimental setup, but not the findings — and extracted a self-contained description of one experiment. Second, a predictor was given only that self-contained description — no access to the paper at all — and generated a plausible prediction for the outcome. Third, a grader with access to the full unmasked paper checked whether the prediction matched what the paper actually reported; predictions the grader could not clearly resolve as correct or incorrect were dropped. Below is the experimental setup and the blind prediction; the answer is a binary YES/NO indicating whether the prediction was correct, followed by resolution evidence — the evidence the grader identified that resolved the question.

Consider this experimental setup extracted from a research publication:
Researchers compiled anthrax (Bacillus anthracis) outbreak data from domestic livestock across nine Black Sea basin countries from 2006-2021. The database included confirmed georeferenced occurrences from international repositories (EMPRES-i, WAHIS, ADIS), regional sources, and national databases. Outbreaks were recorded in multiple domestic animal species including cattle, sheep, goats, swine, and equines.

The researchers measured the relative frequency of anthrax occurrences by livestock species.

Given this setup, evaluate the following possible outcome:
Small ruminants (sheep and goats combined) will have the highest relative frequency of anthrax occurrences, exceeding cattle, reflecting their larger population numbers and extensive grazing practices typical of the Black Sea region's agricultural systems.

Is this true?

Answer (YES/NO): NO